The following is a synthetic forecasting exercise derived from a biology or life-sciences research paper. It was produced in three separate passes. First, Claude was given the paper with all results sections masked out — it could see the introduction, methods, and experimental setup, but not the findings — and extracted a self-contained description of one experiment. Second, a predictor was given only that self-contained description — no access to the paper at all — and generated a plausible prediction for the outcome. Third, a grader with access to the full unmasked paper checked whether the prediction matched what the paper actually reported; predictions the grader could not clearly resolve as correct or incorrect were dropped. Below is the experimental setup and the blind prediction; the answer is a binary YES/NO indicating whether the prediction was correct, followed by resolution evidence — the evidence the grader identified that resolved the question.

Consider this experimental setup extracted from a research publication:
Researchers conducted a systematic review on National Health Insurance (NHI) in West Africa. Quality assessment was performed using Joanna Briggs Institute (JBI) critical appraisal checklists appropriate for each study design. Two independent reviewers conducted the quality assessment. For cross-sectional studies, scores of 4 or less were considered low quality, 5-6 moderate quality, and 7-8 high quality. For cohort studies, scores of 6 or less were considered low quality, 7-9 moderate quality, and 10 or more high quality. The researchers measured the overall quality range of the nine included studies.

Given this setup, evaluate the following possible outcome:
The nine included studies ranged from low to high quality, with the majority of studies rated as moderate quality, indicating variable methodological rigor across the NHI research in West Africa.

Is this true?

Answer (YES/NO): NO